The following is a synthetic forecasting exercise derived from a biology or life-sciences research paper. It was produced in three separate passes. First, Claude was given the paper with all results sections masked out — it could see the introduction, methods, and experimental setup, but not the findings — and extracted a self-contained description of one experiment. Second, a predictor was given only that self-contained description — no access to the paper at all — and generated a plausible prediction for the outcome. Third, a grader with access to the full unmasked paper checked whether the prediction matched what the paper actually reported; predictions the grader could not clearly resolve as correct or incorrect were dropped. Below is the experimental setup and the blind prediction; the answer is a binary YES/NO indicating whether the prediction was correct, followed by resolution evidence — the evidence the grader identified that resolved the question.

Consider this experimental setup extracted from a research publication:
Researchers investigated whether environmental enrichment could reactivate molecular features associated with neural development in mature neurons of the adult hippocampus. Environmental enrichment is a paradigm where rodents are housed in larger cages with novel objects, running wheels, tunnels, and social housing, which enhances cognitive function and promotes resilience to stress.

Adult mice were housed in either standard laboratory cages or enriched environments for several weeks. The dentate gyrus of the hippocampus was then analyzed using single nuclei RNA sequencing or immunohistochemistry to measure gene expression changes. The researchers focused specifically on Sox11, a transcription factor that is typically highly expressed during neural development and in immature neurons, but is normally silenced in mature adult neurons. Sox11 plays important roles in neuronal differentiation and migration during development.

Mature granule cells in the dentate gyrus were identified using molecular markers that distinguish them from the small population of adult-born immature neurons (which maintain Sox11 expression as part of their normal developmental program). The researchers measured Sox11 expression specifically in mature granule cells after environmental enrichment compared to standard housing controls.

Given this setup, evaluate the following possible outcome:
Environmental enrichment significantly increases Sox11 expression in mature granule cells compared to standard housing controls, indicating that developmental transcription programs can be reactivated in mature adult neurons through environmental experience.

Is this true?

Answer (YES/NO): YES